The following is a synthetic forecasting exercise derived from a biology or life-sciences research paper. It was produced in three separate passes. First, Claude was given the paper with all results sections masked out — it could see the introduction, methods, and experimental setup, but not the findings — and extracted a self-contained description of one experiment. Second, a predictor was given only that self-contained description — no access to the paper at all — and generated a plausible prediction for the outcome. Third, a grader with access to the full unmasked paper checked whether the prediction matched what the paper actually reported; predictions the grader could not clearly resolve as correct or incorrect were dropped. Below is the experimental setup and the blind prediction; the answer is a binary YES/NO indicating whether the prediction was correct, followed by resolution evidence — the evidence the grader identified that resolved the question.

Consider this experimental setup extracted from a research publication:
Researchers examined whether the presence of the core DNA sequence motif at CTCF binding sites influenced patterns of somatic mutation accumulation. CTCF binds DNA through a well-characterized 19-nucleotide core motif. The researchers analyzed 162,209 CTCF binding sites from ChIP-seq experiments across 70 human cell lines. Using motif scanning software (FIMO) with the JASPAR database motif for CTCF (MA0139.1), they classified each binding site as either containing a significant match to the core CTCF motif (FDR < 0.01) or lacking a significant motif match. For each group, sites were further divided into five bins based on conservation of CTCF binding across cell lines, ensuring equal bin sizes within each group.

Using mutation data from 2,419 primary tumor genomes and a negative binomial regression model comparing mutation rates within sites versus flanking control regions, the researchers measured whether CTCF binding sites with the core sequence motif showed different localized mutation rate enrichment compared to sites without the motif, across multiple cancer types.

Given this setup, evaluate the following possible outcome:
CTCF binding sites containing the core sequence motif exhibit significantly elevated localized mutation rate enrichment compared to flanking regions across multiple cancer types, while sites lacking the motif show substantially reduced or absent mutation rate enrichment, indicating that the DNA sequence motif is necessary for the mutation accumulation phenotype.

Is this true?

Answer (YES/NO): YES